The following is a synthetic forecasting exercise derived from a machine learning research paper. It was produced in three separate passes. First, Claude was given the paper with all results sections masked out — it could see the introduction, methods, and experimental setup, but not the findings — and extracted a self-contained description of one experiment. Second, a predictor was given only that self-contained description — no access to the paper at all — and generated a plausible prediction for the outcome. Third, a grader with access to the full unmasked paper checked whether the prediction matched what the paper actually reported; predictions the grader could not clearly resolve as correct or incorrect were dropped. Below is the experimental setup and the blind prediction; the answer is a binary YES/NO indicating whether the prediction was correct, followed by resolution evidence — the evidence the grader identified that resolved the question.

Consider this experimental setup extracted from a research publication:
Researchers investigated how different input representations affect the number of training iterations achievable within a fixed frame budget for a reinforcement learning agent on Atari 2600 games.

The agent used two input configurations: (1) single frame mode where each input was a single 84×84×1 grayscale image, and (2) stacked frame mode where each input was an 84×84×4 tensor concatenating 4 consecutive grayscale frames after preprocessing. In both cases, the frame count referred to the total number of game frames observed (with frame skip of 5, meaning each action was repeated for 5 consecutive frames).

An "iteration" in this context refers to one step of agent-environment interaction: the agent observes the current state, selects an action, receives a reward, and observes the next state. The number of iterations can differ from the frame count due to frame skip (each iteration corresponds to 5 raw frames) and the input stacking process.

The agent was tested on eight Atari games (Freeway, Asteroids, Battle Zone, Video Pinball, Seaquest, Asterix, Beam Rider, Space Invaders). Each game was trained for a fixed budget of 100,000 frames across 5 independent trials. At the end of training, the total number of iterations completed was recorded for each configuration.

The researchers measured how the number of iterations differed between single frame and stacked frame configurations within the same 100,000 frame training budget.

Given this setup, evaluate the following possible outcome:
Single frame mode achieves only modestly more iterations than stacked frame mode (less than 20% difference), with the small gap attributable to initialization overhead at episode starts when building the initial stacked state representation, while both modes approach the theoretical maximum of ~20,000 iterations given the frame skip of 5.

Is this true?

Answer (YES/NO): NO